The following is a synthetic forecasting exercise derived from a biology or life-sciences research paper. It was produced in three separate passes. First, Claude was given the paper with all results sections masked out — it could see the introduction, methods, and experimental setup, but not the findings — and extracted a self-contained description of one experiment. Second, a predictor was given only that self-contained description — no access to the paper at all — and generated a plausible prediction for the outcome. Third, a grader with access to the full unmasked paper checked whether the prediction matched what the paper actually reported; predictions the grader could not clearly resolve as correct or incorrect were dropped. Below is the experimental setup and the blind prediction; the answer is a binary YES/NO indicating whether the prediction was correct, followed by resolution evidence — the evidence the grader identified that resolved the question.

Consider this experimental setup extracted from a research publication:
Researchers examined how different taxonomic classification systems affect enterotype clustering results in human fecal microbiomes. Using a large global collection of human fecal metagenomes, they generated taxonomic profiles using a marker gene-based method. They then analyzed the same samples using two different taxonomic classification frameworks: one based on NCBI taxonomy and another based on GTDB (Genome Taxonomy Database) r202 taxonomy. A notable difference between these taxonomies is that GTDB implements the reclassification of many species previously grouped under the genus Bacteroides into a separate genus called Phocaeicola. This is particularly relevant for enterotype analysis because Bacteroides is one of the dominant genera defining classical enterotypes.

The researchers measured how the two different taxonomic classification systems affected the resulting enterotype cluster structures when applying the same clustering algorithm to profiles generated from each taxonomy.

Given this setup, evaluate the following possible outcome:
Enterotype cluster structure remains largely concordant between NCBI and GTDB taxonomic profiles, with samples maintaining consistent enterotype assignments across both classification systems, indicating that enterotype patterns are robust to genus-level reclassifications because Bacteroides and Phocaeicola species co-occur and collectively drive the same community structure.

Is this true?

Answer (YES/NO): YES